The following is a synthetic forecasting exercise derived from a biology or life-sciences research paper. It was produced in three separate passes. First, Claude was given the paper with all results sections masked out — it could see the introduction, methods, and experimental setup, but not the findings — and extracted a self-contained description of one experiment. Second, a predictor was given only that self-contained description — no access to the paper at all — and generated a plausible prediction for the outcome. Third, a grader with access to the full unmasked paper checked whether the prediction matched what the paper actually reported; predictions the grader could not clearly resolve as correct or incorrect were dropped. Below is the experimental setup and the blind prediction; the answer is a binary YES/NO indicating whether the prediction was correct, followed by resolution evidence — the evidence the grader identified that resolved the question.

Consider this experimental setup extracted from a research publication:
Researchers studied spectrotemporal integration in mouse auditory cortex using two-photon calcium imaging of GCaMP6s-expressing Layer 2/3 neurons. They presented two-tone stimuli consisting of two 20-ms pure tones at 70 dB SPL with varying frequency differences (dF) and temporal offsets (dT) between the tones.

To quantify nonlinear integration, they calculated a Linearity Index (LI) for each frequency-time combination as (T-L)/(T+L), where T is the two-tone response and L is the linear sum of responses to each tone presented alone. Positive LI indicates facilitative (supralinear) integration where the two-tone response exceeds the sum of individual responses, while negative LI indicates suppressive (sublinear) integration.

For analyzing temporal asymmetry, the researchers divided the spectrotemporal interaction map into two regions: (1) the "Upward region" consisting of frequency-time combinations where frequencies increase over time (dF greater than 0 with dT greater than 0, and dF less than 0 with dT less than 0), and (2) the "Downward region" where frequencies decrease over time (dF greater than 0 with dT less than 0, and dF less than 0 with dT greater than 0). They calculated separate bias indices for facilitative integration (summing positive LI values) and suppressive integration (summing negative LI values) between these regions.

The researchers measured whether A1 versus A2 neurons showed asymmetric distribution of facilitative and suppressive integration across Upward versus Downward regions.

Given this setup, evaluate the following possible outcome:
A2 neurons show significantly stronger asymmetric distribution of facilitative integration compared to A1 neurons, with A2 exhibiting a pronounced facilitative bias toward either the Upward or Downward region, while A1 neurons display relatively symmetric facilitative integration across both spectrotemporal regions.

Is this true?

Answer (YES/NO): NO